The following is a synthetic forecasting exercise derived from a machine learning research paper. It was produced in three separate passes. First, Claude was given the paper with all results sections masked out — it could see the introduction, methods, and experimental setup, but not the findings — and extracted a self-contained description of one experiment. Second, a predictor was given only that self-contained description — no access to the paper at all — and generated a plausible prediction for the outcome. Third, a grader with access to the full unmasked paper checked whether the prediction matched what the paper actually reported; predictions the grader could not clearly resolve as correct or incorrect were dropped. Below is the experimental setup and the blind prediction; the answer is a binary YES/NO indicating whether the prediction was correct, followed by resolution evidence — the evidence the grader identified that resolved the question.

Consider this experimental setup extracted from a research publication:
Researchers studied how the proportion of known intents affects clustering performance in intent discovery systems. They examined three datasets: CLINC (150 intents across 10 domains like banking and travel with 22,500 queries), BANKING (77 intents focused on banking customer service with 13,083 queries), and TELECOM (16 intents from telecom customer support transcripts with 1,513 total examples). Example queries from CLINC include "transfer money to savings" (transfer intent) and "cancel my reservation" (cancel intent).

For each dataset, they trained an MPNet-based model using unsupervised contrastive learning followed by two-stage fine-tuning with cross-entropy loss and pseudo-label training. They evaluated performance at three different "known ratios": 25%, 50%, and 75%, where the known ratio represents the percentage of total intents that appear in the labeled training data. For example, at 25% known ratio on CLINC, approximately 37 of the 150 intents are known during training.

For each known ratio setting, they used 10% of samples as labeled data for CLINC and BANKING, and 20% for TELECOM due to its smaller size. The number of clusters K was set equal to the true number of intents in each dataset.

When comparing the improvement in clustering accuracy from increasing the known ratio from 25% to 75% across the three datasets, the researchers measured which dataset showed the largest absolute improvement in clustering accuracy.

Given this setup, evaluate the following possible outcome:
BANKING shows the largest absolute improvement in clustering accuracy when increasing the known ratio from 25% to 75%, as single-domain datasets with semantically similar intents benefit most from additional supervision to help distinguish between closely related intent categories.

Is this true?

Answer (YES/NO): NO